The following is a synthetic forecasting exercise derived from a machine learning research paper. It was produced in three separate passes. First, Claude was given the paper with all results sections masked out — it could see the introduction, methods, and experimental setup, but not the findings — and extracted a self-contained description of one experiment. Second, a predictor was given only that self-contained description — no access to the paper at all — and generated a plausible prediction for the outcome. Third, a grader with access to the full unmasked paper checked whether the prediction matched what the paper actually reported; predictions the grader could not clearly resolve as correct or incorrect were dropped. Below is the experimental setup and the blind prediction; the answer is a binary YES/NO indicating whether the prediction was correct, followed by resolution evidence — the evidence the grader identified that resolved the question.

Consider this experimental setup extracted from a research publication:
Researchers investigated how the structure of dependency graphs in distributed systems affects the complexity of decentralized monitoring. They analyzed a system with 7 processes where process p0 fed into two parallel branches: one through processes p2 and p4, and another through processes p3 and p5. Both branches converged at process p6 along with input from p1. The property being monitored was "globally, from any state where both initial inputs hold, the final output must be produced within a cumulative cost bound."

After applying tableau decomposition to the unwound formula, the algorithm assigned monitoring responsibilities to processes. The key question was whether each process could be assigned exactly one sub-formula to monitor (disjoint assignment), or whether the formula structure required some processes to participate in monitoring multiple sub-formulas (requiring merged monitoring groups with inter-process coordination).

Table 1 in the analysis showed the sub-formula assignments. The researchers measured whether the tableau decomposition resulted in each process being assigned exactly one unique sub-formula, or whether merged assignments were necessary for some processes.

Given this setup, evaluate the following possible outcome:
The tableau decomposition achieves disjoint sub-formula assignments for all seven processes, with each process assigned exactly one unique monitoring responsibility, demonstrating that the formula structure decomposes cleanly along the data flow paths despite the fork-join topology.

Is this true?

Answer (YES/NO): YES